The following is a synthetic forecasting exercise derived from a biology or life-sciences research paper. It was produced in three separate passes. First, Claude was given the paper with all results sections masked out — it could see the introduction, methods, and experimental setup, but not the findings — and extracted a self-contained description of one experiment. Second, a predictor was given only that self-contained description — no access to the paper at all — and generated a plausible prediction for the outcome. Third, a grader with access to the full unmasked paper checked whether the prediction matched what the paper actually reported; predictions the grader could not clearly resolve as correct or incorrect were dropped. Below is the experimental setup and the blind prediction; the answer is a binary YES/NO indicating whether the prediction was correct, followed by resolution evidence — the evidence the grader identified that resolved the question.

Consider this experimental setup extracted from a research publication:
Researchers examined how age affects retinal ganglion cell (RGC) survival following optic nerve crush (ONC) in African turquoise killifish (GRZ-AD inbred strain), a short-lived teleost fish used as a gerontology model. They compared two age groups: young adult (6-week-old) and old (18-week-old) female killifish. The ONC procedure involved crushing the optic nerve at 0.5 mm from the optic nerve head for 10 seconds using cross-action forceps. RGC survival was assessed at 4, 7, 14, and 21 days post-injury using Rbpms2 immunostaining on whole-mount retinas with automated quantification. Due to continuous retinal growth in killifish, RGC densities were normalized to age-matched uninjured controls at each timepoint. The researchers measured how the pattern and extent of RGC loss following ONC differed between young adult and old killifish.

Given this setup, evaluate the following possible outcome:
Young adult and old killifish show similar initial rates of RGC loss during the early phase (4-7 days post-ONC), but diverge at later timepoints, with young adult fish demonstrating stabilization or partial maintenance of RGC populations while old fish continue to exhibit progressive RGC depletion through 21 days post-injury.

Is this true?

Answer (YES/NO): NO